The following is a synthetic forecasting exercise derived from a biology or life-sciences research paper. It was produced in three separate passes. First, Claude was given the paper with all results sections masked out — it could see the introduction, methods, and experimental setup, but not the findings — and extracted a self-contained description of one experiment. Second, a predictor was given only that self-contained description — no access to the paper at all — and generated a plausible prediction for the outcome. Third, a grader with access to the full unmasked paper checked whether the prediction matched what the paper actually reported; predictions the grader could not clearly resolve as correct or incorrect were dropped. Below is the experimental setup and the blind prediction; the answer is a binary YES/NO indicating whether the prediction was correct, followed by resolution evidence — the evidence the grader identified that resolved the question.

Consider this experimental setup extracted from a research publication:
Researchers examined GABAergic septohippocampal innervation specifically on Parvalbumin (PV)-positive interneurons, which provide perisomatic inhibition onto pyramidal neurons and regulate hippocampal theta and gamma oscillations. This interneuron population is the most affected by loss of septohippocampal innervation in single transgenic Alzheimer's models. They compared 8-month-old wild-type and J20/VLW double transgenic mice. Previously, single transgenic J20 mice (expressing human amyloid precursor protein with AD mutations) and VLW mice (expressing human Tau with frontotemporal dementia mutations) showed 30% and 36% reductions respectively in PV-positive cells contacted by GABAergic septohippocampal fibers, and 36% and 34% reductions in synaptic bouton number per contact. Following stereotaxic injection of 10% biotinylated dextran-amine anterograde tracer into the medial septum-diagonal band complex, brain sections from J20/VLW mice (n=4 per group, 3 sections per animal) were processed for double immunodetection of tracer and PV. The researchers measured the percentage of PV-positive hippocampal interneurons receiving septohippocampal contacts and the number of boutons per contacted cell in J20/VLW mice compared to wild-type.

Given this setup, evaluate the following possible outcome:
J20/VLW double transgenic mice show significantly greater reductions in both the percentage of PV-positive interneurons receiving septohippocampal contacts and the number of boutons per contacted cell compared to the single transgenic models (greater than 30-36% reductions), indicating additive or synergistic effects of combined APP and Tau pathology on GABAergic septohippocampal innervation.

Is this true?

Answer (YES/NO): NO